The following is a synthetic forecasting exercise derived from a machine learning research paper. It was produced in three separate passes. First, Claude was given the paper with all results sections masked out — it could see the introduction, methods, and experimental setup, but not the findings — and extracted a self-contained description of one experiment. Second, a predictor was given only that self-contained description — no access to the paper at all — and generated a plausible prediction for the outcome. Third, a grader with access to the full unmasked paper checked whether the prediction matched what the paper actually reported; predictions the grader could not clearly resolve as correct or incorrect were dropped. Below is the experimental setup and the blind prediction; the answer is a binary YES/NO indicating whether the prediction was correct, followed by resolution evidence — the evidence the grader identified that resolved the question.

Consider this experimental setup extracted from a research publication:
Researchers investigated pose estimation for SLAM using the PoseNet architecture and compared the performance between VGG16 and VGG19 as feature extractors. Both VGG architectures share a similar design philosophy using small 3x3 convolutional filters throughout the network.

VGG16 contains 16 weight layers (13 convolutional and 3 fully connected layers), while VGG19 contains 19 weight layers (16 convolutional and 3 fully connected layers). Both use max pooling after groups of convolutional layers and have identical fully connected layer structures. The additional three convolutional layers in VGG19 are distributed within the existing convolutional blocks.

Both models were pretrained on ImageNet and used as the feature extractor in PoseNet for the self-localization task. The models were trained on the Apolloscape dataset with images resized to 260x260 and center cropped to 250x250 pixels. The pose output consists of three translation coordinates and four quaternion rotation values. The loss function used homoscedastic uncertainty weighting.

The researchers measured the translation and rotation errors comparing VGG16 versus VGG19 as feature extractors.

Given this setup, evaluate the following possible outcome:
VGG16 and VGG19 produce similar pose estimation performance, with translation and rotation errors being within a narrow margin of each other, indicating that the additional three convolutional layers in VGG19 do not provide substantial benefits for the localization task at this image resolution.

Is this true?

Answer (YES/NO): NO